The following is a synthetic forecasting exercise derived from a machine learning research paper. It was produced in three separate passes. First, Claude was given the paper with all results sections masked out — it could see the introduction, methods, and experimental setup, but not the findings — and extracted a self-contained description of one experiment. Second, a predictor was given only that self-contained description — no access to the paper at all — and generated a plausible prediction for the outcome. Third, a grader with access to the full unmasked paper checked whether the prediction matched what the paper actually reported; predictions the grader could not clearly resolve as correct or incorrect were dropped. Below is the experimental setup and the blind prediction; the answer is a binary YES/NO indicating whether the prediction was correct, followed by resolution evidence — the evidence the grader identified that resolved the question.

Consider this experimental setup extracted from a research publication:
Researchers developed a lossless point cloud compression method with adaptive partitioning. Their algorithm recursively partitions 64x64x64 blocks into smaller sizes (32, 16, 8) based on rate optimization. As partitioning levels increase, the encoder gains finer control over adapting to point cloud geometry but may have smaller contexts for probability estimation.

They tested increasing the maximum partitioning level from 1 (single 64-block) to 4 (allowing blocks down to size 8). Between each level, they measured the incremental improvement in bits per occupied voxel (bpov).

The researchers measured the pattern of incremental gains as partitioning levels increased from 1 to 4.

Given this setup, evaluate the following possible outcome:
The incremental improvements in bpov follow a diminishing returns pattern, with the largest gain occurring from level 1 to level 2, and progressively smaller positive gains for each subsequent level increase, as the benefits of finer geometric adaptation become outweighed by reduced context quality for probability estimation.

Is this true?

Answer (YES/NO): YES